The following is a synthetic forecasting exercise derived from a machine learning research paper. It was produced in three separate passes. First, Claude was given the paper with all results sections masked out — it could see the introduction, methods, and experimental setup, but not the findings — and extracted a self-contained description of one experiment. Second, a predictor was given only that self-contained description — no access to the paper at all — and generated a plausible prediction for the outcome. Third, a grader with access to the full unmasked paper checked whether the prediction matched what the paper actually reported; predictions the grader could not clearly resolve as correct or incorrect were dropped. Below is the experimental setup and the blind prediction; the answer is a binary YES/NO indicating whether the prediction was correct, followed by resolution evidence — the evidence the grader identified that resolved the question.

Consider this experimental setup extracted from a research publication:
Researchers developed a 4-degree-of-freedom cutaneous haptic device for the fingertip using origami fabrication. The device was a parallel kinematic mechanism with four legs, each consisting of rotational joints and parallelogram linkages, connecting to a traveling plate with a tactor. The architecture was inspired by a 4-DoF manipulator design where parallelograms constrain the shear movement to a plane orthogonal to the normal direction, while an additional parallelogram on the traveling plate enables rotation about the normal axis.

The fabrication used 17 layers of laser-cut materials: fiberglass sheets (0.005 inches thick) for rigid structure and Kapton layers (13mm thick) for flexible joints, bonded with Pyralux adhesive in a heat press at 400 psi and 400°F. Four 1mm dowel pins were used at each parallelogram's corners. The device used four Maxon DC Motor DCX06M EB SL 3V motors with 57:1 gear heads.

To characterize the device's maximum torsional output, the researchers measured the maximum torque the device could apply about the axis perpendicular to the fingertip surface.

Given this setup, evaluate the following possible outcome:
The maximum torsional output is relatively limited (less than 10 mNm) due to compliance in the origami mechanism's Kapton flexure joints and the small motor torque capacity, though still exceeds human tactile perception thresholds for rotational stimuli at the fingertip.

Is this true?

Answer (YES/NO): YES